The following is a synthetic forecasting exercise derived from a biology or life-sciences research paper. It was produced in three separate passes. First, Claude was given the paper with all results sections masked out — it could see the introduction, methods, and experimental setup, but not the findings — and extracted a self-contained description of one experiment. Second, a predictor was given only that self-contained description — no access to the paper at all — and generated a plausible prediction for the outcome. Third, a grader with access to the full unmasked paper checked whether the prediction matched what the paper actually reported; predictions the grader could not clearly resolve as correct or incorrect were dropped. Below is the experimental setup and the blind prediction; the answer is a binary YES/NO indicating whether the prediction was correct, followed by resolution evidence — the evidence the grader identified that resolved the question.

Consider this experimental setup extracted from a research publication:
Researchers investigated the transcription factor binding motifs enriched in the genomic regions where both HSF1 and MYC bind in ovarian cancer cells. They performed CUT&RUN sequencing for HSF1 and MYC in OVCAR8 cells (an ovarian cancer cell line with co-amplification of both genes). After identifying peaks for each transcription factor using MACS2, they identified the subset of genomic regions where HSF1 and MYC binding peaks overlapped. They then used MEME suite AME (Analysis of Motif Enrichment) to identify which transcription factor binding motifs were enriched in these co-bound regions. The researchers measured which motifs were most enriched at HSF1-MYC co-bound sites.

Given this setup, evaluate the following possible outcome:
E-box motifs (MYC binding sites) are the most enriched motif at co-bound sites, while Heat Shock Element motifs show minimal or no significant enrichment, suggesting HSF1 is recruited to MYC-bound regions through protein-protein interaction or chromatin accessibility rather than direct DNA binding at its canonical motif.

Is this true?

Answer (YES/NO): NO